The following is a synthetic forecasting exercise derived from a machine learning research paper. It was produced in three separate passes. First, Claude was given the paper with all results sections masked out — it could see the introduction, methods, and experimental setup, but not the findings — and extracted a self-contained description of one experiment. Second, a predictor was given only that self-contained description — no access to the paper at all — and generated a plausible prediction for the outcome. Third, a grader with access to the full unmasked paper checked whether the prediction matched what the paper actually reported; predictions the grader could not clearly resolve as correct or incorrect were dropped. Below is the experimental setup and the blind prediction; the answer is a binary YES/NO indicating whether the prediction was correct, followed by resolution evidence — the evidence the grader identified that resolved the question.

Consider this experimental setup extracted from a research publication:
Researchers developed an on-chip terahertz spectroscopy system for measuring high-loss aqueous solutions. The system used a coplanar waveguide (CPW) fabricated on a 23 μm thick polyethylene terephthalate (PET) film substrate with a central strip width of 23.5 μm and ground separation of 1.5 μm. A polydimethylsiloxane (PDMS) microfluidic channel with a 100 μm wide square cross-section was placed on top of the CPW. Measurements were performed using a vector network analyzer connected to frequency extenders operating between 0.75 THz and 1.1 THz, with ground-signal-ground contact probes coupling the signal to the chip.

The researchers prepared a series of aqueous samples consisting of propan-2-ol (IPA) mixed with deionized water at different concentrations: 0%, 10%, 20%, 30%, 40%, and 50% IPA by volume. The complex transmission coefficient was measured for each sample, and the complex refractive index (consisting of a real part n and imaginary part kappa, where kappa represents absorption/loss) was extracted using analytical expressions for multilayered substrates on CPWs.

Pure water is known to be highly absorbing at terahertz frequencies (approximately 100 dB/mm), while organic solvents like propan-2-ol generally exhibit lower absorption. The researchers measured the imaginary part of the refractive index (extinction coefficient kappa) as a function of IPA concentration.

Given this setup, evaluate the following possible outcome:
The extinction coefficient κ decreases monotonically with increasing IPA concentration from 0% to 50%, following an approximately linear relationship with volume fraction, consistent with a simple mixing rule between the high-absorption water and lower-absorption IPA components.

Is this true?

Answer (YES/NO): NO